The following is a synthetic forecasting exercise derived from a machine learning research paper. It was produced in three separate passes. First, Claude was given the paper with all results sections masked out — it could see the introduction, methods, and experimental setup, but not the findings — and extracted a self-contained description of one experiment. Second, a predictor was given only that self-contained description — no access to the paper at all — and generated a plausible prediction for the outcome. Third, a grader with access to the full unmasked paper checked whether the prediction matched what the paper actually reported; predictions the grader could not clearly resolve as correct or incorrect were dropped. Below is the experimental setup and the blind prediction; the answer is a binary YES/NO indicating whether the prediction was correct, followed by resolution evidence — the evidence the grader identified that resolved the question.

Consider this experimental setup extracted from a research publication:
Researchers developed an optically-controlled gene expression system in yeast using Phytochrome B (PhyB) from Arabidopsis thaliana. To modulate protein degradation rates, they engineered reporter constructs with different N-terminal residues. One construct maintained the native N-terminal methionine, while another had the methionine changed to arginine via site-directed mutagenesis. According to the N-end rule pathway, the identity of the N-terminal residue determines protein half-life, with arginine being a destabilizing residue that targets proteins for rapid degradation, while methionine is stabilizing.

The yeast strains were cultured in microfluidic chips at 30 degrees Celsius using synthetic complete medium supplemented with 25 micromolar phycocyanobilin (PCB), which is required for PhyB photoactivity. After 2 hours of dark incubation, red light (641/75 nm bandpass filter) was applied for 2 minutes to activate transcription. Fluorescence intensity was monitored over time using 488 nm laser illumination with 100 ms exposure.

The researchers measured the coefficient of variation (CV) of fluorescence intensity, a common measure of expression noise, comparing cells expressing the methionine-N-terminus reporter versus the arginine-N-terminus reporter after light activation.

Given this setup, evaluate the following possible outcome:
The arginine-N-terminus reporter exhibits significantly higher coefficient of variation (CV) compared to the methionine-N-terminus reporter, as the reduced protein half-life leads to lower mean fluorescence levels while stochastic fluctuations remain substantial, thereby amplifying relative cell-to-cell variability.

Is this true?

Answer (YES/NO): YES